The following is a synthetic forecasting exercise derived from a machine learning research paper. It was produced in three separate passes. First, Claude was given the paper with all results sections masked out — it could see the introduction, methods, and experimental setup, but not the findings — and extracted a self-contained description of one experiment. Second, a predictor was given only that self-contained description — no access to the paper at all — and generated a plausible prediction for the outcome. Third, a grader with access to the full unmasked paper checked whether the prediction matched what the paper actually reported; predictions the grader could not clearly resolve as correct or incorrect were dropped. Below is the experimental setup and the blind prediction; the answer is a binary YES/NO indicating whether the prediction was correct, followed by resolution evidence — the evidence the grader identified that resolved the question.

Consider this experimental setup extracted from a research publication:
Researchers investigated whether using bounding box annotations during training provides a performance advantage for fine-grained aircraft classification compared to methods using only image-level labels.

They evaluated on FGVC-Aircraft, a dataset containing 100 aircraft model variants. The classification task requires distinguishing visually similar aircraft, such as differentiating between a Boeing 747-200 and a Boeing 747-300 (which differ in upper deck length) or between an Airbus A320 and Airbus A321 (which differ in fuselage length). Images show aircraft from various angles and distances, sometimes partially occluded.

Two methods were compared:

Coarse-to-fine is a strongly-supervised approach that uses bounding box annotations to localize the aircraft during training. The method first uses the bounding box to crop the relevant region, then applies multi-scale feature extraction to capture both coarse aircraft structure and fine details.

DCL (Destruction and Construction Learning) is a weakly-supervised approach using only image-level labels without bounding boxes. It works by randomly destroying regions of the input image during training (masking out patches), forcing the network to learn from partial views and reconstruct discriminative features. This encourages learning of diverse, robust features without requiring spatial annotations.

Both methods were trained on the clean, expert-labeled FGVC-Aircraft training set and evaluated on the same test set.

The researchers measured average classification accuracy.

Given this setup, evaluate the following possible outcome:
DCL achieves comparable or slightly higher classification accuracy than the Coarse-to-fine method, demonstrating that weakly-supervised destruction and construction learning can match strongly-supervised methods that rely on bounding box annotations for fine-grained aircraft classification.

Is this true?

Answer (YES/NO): NO